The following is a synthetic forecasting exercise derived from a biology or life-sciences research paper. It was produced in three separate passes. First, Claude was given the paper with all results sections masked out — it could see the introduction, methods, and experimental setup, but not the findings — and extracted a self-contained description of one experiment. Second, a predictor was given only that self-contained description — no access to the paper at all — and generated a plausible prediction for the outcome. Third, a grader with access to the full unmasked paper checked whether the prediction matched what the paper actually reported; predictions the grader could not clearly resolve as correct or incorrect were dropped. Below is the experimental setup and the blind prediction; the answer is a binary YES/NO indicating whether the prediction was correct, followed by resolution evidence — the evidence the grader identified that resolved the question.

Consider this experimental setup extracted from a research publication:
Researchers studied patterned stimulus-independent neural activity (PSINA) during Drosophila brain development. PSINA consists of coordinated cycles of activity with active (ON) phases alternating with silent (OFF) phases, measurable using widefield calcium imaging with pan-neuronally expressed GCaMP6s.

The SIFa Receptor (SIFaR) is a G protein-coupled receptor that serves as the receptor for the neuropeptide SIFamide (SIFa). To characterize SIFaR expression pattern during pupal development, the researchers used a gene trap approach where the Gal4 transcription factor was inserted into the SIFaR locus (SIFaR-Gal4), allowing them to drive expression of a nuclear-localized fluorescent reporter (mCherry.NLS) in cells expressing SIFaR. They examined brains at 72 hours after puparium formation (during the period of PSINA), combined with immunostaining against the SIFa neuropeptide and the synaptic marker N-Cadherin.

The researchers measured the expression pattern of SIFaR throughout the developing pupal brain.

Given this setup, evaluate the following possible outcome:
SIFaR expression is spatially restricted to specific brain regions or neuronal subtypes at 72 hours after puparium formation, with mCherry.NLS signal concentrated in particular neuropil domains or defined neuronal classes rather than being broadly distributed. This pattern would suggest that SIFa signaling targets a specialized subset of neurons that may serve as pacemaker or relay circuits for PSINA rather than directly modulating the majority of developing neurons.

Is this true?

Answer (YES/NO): NO